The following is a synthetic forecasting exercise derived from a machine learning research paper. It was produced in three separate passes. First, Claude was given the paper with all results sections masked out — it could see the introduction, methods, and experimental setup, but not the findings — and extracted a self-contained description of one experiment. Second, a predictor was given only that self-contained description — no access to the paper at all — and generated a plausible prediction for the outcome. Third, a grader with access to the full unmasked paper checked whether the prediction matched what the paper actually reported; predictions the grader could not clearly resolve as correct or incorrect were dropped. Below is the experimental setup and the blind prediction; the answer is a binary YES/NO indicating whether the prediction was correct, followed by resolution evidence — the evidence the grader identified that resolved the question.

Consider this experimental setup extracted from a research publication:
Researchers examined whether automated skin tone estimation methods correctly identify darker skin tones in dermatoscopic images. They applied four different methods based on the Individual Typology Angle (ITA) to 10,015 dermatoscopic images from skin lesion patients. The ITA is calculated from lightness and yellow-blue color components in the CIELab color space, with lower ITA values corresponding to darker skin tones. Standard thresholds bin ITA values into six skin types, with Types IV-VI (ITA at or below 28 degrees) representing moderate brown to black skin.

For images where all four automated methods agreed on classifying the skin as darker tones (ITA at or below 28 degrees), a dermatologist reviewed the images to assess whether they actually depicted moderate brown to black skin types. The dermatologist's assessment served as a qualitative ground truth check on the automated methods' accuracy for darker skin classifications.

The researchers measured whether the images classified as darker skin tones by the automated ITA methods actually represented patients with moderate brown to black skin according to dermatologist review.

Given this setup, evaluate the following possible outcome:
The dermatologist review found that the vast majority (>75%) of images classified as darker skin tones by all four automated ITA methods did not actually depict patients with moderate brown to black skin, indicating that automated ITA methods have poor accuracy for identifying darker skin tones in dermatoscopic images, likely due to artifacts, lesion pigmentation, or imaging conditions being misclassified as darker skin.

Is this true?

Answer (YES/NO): YES